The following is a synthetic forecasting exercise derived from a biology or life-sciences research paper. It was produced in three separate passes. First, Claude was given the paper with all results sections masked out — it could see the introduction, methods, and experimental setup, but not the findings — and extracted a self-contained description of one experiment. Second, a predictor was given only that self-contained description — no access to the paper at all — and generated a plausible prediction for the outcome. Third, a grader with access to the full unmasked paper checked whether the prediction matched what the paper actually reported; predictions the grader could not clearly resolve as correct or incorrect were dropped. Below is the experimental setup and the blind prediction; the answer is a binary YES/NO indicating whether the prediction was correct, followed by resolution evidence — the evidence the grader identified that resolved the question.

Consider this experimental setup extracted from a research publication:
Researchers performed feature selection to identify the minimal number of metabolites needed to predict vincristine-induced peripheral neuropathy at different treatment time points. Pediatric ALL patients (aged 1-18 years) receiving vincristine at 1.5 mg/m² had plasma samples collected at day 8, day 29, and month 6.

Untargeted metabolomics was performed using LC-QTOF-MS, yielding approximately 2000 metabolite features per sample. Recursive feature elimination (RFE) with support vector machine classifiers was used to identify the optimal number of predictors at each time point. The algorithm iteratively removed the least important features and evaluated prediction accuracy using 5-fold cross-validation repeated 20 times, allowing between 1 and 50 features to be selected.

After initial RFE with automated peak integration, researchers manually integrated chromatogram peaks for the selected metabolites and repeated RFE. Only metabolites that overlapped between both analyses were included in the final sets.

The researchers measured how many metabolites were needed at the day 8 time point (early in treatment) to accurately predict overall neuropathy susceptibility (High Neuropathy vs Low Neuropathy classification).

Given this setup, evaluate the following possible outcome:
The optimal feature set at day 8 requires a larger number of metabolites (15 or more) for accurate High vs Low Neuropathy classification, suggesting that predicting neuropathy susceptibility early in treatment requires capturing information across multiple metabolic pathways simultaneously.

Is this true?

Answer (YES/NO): NO